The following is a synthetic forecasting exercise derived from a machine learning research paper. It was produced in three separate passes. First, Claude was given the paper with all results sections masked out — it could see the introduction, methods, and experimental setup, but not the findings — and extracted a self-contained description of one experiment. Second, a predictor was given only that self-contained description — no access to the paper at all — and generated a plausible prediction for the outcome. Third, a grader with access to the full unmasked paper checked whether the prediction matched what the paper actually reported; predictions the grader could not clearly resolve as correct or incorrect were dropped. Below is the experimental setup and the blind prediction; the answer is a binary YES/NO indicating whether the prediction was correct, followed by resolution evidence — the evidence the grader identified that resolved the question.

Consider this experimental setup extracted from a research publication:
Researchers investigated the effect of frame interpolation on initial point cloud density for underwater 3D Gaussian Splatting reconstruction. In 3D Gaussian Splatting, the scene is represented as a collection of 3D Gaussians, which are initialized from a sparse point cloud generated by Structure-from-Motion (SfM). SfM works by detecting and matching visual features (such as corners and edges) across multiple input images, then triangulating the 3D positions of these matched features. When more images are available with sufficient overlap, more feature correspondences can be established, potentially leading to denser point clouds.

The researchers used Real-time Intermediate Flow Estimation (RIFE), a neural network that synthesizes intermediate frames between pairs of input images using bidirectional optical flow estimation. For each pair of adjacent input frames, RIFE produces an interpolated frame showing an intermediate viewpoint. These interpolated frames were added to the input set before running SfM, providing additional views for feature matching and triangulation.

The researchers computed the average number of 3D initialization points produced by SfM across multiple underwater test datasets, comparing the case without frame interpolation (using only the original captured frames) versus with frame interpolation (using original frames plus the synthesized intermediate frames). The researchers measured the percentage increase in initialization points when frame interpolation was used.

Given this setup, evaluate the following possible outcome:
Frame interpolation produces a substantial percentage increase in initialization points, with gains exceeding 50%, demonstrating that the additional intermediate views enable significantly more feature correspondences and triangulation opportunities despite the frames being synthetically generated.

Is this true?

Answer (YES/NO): YES